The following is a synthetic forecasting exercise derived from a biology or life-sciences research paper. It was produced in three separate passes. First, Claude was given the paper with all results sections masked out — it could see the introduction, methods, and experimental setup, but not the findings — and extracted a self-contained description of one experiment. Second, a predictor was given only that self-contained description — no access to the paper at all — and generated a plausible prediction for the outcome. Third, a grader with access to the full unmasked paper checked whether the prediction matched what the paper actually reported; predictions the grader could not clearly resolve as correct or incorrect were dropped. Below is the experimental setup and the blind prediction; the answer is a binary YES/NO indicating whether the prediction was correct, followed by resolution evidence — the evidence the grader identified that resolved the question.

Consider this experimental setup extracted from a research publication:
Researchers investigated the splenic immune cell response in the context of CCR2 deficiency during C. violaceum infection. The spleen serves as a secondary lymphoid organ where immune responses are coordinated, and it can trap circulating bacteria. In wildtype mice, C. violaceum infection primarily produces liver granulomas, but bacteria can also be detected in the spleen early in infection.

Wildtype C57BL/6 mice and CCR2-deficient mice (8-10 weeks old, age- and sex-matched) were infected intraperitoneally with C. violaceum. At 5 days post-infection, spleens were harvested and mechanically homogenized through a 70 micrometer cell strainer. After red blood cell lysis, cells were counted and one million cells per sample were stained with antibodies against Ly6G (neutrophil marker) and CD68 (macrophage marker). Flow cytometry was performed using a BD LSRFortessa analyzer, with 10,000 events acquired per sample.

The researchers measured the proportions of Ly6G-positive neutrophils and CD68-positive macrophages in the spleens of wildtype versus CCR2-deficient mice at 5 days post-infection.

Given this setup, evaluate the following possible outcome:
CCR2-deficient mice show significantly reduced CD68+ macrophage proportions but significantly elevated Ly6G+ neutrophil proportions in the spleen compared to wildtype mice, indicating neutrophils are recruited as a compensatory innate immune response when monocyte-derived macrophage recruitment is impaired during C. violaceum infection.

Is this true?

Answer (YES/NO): YES